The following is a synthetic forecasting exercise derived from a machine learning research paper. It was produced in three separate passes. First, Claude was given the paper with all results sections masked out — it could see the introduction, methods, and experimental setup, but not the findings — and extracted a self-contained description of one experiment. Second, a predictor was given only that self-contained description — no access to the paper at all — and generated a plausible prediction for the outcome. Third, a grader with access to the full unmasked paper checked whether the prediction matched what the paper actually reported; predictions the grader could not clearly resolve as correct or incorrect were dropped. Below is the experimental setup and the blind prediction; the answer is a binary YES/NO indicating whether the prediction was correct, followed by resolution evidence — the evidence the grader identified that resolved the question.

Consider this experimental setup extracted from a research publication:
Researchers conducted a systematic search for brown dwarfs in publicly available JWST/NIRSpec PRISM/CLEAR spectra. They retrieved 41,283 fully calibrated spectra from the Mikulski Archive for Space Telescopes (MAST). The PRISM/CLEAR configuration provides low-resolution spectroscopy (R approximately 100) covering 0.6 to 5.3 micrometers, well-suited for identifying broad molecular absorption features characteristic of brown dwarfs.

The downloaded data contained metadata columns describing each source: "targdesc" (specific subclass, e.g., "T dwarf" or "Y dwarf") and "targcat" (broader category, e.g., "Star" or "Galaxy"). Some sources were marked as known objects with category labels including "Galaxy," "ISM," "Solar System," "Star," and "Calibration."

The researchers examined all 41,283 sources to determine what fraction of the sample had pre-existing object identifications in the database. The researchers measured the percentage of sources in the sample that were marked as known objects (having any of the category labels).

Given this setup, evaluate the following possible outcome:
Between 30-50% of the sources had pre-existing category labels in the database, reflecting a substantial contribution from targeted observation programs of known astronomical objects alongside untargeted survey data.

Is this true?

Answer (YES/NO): NO